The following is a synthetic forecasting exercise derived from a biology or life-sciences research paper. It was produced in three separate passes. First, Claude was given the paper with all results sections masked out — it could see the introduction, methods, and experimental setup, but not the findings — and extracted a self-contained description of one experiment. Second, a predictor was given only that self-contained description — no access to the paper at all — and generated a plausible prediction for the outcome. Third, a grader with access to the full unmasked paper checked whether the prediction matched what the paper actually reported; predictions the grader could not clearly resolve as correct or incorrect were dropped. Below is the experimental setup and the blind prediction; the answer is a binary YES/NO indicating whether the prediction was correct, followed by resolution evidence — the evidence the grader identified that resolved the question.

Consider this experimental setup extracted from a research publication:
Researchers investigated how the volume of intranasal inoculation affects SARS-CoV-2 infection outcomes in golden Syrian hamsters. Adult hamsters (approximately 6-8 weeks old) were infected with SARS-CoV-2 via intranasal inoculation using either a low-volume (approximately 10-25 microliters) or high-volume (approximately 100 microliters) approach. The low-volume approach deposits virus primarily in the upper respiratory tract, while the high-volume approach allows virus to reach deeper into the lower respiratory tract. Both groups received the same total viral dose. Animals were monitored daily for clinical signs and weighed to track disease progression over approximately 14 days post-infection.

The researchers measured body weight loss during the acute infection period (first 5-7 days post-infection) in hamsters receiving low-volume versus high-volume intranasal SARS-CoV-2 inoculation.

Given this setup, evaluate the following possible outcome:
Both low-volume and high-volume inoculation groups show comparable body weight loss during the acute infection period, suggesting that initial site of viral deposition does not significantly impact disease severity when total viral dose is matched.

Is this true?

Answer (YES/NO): NO